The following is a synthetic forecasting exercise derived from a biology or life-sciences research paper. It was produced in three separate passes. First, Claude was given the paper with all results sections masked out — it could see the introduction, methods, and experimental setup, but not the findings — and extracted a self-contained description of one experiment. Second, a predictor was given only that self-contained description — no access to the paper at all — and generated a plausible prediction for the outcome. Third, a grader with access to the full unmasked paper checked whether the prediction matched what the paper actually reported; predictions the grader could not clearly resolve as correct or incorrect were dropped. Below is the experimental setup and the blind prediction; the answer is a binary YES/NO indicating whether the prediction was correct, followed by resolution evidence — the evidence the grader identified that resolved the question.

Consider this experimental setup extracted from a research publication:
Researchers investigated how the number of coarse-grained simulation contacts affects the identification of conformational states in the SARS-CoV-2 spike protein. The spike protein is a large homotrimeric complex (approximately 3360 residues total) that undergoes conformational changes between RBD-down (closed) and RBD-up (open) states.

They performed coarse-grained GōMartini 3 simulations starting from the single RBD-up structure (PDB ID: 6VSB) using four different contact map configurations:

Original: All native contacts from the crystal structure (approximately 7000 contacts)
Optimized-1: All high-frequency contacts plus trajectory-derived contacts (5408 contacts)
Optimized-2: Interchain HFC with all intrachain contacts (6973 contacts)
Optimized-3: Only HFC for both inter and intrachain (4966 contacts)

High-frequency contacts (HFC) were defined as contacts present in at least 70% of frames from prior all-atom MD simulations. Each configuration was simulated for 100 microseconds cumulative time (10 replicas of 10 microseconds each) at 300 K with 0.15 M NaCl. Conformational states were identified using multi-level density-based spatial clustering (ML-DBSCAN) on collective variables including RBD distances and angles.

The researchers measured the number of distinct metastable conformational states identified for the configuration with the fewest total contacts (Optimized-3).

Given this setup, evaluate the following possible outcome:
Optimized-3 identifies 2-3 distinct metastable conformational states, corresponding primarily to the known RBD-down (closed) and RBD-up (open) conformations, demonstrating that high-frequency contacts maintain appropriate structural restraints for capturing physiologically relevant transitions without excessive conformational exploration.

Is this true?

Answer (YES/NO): NO